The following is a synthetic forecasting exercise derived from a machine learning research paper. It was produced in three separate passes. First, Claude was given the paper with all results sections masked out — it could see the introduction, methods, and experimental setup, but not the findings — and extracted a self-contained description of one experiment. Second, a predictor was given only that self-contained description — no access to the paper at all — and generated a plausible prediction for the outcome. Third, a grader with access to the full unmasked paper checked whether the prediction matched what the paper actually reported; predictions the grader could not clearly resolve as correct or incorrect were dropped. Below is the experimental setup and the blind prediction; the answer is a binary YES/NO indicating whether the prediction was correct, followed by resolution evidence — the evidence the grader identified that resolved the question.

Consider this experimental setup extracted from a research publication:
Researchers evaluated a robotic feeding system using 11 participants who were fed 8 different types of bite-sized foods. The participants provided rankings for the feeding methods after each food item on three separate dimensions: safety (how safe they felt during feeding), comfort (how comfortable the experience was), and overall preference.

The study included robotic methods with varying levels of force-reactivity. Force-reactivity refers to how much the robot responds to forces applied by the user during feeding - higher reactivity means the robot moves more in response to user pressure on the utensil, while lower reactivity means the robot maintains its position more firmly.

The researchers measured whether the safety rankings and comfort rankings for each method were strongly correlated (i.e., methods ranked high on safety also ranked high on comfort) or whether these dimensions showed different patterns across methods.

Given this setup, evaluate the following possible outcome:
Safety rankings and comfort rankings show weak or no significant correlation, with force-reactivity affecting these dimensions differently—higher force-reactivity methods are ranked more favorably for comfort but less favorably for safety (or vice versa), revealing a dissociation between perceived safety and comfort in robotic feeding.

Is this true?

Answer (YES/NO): NO